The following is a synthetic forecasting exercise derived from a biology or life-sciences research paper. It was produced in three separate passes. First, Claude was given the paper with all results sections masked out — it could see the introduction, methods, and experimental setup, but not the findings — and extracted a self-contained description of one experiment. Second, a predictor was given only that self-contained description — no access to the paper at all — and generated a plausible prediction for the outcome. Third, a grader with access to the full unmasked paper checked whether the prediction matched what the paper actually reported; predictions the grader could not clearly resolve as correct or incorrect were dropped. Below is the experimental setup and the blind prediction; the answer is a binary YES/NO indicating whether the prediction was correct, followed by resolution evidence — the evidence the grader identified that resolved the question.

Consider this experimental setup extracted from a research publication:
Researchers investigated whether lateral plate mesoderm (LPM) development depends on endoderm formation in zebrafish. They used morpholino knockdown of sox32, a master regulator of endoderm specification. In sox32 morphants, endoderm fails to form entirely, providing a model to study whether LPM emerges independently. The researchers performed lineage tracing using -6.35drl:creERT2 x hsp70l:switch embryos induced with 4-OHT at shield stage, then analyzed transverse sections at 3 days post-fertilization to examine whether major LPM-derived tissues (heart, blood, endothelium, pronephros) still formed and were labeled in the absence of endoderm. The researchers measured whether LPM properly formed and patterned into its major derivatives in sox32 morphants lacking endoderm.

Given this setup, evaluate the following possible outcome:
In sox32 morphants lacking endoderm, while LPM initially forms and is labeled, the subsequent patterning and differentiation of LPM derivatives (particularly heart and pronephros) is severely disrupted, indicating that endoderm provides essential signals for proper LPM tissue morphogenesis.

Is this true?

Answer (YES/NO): NO